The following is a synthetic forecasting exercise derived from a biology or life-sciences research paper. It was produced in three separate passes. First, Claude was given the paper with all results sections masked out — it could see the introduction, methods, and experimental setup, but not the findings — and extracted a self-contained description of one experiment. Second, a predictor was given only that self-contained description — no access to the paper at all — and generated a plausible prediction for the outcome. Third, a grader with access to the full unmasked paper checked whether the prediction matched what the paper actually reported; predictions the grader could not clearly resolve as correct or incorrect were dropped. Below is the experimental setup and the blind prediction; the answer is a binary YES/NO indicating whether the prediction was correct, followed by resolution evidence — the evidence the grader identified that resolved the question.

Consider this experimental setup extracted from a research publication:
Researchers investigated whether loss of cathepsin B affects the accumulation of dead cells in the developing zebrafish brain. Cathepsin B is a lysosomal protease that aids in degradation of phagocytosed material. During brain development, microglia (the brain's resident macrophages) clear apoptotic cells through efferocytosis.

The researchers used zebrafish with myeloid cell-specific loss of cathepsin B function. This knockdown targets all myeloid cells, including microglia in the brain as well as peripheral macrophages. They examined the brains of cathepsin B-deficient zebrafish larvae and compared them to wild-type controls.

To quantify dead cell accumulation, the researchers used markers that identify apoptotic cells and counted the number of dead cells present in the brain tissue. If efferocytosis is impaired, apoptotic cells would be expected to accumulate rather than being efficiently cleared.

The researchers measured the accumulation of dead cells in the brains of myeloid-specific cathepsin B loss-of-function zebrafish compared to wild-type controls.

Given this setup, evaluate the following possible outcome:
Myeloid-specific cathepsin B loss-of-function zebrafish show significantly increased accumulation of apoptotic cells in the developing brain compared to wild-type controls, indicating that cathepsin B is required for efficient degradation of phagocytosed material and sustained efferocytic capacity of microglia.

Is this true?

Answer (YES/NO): YES